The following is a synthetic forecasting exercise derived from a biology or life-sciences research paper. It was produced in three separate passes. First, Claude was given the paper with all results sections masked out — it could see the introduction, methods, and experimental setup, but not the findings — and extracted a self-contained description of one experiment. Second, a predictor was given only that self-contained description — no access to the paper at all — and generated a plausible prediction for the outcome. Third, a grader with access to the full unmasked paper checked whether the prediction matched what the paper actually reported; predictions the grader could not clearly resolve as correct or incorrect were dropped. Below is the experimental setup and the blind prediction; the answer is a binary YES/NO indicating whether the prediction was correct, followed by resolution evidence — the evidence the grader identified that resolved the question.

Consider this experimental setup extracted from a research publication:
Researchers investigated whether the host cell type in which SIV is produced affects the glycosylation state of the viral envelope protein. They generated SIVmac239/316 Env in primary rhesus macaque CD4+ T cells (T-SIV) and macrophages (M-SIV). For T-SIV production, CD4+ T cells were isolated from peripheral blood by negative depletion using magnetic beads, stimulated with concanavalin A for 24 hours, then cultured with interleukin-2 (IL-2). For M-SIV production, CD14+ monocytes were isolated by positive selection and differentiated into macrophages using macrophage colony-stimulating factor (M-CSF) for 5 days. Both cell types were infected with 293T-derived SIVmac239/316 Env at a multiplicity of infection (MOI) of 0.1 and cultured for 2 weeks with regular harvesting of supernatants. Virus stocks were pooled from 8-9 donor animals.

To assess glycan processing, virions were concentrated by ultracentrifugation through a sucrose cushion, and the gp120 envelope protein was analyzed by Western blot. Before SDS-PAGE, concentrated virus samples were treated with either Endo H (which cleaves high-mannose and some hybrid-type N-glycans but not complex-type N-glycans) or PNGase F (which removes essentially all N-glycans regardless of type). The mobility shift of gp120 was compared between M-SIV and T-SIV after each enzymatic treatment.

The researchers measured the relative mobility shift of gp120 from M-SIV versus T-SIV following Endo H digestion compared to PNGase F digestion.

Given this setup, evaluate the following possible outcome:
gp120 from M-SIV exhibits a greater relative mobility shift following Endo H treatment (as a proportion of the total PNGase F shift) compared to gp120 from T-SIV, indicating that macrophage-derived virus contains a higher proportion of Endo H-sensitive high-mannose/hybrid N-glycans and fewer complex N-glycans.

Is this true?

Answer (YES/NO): NO